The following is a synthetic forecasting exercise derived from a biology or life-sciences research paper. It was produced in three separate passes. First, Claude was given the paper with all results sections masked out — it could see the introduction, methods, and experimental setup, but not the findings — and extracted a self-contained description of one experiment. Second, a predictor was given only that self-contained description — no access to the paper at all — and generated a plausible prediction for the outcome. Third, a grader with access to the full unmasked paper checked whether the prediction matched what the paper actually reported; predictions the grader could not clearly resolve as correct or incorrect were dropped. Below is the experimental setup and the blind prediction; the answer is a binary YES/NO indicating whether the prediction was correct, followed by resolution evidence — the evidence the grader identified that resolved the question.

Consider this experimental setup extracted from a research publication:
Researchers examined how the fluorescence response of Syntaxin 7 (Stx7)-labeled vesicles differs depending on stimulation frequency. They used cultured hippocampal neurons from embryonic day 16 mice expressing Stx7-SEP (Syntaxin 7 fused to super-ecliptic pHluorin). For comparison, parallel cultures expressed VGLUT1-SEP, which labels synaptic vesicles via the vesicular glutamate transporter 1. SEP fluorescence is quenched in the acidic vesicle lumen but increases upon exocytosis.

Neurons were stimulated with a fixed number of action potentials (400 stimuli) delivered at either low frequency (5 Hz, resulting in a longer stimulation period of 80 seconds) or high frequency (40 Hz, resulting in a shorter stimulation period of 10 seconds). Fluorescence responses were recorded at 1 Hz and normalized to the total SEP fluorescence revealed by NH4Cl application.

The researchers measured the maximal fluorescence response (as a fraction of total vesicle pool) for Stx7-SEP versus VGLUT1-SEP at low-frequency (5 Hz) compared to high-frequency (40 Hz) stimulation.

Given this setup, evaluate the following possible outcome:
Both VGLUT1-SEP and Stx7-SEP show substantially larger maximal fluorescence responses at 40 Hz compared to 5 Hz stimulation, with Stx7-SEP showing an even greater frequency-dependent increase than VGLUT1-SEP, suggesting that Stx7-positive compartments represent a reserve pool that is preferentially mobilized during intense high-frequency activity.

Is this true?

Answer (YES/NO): NO